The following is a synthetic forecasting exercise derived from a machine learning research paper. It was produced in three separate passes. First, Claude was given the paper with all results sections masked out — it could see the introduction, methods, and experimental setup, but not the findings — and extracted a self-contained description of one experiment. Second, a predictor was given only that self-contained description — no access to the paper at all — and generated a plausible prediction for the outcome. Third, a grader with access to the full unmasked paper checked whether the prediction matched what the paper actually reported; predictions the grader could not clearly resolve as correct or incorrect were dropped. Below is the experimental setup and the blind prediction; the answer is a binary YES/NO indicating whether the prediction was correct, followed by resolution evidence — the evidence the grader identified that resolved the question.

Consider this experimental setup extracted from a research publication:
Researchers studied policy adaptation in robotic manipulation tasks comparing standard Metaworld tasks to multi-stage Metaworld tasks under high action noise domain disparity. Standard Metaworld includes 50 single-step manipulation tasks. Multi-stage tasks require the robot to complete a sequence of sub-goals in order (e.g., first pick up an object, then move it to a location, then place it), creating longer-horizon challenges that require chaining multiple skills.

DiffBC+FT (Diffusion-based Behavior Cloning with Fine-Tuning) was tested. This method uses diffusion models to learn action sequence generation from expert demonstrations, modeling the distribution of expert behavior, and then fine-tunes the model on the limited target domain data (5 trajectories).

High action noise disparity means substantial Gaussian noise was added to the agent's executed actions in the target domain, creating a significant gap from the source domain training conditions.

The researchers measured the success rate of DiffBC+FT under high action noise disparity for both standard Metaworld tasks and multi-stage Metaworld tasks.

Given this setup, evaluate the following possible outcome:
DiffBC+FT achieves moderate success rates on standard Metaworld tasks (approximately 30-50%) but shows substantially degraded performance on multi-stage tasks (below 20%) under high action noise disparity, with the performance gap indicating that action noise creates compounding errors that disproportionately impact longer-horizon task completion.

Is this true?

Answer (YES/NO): NO